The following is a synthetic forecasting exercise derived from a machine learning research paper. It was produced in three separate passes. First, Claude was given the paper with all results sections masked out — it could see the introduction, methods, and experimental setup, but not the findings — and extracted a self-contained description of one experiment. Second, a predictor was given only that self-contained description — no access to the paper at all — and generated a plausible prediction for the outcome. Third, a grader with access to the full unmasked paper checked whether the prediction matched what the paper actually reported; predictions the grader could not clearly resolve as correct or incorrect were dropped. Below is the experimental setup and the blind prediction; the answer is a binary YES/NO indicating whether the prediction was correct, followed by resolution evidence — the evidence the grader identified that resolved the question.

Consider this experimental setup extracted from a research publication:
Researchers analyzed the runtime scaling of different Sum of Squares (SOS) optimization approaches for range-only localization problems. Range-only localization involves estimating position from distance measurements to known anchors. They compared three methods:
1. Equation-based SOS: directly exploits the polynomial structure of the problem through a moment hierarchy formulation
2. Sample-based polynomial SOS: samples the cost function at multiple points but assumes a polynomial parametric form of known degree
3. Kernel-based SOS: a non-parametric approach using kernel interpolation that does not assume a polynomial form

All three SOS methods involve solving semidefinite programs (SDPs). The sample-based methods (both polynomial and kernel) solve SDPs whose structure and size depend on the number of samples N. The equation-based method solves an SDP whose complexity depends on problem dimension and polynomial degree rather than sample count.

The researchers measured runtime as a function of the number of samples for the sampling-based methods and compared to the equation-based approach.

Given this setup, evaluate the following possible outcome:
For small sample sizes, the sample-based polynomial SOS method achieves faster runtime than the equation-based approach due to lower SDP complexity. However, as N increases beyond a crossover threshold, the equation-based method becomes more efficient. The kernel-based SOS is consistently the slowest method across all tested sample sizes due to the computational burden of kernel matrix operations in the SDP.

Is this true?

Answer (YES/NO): NO